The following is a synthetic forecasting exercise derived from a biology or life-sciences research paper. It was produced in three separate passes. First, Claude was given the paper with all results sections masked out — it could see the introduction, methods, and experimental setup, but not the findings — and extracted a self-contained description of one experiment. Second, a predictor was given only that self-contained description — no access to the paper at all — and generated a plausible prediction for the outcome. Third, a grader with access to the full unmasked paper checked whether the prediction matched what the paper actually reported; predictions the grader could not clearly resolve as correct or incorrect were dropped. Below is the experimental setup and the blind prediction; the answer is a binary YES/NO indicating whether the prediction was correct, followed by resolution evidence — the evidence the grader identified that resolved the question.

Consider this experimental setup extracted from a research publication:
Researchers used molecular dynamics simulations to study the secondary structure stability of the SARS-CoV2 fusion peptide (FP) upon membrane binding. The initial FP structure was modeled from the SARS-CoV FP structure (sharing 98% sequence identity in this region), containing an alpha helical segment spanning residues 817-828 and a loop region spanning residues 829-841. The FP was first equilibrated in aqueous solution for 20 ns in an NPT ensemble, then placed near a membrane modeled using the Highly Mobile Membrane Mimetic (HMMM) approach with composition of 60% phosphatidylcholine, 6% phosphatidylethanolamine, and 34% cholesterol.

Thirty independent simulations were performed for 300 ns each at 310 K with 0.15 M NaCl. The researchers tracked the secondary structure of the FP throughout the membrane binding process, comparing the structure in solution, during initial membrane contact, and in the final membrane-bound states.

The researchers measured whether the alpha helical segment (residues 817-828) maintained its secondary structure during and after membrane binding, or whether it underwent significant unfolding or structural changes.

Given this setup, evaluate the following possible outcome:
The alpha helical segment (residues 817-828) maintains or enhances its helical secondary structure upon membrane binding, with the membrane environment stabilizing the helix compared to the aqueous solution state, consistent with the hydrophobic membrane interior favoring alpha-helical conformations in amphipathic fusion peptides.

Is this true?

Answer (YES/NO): YES